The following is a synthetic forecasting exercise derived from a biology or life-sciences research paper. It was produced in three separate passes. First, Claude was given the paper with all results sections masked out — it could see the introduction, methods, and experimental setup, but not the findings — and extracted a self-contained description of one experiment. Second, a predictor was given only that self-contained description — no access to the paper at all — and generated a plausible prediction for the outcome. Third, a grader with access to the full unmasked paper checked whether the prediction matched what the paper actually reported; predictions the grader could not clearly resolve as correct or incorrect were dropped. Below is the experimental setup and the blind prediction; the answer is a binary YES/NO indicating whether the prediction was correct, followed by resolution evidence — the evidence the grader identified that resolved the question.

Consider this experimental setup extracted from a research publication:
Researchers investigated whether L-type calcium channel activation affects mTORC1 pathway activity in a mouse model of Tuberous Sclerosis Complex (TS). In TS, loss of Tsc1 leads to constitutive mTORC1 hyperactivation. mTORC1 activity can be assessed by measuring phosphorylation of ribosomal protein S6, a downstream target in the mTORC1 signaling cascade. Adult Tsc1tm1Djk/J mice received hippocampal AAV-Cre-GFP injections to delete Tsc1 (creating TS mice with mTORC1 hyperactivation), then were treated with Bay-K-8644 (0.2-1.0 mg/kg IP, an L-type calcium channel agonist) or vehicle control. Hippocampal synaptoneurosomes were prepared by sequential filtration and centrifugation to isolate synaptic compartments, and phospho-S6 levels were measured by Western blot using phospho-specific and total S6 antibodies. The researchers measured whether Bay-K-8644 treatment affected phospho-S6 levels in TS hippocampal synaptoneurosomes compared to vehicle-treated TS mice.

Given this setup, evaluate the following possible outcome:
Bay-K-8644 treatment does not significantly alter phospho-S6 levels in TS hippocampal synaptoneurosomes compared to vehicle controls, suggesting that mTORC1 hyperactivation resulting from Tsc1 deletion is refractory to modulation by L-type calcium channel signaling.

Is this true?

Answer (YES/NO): NO